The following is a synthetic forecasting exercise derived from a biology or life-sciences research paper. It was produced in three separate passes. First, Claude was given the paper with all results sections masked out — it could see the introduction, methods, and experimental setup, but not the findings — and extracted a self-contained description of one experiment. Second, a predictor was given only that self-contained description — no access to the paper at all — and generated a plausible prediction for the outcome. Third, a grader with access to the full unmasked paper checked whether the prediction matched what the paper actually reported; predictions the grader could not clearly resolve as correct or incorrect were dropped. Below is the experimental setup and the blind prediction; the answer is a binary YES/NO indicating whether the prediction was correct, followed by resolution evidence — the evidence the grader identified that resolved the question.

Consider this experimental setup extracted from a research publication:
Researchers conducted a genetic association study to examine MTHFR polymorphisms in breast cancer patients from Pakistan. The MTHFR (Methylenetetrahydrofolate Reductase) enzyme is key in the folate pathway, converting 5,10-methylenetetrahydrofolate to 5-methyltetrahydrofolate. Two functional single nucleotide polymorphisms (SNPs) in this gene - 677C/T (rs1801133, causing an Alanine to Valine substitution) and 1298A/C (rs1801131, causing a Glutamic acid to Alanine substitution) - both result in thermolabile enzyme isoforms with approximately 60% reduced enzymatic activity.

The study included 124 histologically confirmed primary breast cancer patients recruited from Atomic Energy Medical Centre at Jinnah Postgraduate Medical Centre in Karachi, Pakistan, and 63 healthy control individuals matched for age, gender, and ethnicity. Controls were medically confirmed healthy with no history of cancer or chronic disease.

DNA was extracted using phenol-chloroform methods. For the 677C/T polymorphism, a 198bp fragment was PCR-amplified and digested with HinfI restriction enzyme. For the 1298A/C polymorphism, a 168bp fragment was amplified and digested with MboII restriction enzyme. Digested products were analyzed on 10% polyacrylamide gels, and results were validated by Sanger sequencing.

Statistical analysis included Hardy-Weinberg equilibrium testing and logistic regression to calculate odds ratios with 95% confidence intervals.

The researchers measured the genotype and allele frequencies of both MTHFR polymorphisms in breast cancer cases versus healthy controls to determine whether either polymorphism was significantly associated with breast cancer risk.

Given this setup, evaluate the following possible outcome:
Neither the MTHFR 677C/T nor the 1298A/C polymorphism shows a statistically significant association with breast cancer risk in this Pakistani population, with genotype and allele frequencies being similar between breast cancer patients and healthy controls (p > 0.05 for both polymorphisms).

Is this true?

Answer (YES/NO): NO